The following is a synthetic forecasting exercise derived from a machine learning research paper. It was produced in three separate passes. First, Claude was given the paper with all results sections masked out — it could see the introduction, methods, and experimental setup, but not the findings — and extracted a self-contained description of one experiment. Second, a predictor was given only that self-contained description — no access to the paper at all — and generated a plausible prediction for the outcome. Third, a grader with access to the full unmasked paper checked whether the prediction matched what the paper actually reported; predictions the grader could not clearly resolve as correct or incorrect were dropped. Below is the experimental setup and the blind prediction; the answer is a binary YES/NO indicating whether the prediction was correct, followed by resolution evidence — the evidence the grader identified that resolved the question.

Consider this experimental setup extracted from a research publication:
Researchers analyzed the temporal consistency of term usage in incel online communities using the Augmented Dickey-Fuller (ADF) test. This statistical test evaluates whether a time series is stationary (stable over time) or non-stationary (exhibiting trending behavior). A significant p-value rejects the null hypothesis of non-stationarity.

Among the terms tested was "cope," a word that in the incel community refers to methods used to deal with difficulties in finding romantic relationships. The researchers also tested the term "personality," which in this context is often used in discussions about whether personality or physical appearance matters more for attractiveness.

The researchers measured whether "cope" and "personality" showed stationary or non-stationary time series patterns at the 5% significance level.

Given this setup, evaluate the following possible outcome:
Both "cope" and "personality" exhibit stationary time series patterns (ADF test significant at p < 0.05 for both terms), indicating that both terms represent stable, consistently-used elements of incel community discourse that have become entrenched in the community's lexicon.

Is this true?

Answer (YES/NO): YES